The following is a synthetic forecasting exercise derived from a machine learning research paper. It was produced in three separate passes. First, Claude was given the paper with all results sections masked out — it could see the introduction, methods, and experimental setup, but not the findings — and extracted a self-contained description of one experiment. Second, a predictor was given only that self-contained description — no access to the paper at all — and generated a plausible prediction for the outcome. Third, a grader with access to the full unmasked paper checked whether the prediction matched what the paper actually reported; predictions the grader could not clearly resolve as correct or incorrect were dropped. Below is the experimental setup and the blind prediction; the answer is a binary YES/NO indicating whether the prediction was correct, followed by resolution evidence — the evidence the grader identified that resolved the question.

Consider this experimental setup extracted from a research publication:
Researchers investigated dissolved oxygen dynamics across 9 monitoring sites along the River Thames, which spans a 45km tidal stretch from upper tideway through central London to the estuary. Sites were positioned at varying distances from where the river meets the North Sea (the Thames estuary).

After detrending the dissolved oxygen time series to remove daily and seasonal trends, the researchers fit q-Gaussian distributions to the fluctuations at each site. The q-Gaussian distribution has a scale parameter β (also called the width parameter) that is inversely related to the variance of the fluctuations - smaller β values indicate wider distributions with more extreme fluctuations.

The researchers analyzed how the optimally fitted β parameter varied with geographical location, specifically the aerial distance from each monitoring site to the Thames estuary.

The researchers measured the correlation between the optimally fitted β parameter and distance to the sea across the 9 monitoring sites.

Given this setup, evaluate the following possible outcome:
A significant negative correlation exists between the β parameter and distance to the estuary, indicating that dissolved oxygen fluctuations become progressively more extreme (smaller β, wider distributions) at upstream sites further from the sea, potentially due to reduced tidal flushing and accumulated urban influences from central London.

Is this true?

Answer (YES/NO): YES